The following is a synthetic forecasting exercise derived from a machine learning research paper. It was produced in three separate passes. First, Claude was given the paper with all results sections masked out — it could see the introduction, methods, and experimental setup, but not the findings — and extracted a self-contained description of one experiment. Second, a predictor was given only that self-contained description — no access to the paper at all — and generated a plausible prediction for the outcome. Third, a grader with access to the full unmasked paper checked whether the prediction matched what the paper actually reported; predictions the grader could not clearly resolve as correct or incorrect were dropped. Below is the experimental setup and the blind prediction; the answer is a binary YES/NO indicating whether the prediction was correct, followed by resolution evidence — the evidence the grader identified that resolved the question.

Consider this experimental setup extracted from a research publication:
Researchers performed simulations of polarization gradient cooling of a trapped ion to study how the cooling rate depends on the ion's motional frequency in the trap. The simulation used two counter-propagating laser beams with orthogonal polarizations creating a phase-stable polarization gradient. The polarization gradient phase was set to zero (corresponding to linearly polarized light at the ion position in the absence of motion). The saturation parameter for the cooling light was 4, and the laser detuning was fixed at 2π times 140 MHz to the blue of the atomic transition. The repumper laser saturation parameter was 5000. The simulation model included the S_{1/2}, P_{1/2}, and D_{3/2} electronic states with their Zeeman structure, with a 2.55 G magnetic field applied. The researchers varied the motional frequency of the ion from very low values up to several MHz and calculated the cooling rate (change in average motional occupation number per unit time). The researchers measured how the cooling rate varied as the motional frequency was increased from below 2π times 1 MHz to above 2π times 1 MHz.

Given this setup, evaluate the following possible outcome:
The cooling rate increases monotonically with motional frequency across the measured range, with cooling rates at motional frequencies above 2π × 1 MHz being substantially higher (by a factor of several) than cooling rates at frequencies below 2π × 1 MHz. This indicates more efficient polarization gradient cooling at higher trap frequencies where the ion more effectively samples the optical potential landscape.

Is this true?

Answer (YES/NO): NO